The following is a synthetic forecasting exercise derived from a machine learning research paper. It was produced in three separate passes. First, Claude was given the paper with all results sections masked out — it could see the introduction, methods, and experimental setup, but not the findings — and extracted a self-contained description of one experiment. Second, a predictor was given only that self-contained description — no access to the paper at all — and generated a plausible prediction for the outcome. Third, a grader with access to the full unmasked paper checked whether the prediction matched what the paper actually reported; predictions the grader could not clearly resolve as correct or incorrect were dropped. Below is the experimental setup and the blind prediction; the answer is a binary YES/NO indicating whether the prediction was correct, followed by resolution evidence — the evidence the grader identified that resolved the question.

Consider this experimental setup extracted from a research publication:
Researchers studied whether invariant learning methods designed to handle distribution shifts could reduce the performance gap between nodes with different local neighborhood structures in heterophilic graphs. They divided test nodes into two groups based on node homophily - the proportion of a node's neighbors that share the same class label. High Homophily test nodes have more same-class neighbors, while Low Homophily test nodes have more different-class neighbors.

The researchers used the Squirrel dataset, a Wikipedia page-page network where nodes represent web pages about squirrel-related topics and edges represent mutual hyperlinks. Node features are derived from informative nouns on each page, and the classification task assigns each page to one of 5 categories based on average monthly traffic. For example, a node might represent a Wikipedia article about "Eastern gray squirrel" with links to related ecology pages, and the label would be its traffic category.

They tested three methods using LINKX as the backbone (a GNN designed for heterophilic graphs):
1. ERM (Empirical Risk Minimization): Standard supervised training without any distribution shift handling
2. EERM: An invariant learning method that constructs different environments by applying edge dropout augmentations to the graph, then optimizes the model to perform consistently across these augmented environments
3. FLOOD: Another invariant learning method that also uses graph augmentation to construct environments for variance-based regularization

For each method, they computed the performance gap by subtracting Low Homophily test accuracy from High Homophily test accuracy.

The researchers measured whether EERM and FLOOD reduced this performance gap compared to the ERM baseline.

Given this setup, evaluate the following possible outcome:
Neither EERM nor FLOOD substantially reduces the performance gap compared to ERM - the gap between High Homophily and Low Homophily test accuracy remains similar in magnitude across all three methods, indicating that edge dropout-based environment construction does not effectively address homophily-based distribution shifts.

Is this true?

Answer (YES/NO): YES